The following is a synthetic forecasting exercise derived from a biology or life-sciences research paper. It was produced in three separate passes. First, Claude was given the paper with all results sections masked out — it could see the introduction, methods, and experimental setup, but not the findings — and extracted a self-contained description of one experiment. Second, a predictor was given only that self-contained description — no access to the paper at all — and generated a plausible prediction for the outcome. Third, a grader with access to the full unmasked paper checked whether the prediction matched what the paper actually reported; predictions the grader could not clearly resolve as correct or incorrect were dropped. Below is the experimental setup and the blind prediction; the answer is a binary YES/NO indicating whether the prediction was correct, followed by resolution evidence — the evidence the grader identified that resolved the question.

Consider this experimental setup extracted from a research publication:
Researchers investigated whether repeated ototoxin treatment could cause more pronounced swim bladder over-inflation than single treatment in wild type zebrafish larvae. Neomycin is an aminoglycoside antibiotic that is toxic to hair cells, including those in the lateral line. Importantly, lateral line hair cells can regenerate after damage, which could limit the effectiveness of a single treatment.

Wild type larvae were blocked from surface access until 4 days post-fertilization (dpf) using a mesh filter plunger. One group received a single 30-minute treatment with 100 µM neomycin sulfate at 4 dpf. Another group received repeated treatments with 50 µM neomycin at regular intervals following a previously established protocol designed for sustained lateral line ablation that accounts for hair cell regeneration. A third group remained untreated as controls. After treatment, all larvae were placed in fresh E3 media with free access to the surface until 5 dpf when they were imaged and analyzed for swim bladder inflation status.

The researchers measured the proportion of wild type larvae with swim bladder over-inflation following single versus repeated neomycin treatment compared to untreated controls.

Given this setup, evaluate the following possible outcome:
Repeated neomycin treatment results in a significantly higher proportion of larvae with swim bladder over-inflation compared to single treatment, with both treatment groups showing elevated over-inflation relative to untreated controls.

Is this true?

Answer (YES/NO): NO